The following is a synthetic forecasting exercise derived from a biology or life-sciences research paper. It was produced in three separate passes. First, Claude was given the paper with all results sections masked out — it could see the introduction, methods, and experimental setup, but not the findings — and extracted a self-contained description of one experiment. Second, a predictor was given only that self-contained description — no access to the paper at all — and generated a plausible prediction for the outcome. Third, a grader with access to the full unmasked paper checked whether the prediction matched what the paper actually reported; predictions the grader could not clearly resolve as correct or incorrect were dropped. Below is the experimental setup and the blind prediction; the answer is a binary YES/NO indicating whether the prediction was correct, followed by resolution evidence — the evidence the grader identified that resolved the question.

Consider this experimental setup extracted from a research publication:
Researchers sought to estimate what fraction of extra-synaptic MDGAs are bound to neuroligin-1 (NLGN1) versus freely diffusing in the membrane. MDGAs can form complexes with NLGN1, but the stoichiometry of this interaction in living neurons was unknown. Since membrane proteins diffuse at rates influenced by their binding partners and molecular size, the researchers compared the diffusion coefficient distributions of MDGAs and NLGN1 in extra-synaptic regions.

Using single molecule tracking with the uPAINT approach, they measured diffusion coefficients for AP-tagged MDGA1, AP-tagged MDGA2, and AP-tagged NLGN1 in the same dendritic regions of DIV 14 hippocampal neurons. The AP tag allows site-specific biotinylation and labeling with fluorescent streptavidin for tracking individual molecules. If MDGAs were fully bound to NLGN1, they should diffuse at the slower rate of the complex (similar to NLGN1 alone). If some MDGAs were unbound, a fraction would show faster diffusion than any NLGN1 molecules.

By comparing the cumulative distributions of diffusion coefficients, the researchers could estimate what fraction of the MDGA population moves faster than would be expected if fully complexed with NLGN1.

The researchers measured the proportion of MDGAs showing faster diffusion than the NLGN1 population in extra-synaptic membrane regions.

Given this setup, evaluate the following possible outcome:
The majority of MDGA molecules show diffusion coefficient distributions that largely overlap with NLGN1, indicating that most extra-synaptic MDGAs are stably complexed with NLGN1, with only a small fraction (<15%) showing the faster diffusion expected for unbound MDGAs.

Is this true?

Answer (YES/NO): YES